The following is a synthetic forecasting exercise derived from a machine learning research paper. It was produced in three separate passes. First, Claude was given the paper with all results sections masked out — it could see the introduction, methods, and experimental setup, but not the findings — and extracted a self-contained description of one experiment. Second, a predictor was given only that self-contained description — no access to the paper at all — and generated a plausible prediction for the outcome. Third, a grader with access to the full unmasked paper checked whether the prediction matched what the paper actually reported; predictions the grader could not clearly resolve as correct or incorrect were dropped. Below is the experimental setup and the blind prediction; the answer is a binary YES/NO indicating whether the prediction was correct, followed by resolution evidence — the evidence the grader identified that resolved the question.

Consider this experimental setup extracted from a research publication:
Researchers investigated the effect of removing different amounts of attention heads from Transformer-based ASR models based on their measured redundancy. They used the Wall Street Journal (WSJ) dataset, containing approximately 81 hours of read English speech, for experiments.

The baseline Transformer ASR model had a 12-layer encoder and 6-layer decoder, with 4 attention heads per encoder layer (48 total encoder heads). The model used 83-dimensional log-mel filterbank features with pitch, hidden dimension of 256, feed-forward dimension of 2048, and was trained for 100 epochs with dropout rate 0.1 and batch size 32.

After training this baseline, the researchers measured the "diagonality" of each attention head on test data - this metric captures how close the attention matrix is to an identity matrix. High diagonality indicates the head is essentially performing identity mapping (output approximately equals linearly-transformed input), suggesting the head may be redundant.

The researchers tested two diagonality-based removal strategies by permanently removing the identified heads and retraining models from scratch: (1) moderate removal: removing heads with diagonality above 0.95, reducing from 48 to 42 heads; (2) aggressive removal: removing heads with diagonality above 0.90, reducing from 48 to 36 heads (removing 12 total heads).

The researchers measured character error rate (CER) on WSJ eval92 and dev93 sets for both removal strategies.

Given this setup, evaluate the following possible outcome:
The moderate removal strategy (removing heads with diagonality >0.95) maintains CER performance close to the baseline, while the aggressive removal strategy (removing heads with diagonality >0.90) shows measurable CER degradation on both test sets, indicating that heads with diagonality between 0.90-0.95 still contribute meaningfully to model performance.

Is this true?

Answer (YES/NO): NO